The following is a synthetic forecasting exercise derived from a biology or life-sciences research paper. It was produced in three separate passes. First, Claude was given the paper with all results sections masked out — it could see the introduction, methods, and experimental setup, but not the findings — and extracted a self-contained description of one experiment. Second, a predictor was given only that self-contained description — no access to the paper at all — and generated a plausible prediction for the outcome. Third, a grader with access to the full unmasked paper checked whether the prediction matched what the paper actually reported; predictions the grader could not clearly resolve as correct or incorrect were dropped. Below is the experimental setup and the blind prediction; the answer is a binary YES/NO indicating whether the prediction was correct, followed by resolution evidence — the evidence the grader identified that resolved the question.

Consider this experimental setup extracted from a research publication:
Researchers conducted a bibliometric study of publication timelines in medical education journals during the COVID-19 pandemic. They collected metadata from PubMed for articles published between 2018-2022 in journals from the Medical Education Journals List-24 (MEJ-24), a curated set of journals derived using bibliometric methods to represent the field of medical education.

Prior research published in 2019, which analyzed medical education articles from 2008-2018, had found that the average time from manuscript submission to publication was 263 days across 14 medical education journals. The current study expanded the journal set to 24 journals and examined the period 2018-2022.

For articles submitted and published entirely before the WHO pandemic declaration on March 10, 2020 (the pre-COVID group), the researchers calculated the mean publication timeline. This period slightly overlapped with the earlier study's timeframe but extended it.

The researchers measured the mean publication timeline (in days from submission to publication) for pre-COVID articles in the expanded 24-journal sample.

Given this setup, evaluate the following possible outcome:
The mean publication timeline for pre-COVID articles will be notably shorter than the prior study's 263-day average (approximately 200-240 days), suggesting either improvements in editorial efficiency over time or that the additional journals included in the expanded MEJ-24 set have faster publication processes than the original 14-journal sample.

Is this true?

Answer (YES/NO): YES